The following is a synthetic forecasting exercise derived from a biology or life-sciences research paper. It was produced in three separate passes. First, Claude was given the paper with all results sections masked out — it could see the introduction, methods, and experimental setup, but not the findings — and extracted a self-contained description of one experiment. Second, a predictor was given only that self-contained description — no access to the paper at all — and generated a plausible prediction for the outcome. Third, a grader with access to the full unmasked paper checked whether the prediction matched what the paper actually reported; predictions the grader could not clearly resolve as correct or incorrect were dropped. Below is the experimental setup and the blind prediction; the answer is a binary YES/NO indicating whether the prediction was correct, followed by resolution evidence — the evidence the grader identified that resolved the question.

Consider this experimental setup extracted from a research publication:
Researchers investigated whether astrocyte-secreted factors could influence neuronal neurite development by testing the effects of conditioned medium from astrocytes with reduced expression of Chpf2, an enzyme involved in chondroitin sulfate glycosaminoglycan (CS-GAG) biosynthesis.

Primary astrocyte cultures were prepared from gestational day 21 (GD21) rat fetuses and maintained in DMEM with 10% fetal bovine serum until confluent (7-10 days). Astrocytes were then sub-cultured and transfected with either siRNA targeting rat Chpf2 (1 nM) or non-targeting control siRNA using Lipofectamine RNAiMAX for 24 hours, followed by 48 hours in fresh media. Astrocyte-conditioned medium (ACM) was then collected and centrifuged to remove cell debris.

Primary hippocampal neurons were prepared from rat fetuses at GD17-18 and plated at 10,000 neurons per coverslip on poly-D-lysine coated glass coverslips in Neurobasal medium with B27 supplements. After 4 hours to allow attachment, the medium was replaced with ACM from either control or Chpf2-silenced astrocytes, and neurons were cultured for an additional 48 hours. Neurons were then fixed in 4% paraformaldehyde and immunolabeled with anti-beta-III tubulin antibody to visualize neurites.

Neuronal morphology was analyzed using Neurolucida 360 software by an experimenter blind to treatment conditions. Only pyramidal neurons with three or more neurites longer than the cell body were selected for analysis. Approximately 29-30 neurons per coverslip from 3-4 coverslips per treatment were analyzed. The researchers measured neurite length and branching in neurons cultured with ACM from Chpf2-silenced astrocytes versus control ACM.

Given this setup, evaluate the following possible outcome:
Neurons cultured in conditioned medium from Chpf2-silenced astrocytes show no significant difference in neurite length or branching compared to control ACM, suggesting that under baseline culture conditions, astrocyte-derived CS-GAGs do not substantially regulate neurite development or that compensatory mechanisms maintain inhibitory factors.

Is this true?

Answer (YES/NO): NO